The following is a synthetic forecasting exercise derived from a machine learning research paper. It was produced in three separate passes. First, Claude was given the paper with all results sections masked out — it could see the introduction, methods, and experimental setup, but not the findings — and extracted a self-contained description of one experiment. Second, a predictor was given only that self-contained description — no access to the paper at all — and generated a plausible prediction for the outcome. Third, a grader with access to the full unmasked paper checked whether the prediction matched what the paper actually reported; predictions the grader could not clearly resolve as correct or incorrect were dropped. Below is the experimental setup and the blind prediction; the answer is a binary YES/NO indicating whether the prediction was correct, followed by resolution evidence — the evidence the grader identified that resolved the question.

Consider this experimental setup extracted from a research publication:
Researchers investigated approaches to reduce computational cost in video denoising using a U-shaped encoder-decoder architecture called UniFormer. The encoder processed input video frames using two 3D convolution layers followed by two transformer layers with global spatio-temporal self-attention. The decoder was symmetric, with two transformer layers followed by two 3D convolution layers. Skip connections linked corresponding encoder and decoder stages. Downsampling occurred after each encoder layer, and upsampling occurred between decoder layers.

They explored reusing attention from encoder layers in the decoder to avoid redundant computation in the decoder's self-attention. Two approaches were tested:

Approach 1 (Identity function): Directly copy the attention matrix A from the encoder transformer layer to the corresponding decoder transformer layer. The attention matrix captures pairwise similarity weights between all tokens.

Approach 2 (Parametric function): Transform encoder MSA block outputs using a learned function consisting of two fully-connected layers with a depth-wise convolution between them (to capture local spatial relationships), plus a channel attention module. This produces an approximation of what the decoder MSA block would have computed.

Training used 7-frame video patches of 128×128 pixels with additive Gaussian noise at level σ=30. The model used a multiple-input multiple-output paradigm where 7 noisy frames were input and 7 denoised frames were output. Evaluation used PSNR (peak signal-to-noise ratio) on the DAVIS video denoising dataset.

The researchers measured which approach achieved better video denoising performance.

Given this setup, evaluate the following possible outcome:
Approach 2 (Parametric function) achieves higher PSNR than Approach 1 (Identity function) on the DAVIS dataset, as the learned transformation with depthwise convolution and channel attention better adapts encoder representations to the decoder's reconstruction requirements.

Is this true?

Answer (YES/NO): NO